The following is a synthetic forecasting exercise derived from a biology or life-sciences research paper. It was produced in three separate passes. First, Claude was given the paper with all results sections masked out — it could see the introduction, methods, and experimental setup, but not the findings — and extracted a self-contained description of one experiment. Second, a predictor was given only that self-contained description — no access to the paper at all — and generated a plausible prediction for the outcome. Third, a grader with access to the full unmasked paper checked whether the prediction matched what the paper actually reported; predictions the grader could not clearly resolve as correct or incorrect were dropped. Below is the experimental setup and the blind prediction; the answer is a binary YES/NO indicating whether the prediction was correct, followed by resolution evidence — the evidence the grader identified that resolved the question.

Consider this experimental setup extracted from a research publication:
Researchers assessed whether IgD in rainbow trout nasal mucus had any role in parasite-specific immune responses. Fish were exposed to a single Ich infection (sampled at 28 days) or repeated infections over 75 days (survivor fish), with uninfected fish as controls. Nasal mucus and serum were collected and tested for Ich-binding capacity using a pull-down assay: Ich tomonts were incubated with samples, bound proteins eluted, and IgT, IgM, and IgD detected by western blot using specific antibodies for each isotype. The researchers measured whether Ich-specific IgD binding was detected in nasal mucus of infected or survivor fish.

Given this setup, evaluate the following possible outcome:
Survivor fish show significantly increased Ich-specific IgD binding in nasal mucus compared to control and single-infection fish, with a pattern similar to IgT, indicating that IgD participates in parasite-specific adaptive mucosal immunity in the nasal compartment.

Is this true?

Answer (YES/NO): NO